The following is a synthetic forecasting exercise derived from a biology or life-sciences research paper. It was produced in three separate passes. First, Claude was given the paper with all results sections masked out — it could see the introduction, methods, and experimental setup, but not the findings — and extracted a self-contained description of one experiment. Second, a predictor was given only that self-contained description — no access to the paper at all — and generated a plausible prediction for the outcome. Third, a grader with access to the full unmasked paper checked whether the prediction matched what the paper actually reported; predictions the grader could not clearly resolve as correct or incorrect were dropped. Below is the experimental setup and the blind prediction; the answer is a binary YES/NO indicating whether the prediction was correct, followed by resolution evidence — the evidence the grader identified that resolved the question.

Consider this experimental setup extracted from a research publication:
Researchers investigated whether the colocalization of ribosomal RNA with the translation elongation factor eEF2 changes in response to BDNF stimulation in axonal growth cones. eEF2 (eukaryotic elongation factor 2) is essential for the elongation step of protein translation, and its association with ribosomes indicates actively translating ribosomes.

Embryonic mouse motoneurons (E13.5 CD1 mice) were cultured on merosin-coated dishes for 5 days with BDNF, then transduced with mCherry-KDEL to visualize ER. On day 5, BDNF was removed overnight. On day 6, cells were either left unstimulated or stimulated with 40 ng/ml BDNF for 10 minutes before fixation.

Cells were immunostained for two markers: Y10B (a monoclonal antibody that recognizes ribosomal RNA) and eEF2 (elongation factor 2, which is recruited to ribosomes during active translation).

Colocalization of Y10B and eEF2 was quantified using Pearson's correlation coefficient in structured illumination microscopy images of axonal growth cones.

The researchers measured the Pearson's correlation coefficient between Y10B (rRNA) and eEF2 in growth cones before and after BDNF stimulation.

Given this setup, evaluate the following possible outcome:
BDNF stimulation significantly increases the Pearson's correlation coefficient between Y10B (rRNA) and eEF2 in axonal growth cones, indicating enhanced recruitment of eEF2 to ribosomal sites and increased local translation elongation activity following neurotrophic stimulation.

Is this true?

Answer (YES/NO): YES